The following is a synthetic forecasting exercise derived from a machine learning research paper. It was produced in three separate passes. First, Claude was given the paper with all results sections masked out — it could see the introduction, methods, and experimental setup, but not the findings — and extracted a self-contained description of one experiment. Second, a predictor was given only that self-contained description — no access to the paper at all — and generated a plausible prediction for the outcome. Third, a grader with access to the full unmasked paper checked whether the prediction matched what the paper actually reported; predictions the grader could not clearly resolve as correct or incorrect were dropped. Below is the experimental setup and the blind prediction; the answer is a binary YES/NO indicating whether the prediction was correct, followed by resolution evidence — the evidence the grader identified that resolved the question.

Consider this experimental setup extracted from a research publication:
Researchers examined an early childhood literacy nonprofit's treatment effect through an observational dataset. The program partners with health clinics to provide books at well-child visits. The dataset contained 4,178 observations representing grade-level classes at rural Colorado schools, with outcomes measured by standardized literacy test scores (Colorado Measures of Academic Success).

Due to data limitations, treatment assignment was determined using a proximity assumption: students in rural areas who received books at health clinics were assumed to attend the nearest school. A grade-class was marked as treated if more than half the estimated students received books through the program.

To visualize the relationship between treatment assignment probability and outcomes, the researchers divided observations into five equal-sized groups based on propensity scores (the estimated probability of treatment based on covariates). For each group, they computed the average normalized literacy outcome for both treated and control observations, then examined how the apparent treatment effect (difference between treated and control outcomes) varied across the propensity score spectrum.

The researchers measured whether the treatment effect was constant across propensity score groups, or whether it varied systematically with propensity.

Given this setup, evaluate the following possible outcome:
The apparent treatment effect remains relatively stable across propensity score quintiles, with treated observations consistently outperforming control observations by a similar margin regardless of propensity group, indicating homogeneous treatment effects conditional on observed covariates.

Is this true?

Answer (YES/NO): NO